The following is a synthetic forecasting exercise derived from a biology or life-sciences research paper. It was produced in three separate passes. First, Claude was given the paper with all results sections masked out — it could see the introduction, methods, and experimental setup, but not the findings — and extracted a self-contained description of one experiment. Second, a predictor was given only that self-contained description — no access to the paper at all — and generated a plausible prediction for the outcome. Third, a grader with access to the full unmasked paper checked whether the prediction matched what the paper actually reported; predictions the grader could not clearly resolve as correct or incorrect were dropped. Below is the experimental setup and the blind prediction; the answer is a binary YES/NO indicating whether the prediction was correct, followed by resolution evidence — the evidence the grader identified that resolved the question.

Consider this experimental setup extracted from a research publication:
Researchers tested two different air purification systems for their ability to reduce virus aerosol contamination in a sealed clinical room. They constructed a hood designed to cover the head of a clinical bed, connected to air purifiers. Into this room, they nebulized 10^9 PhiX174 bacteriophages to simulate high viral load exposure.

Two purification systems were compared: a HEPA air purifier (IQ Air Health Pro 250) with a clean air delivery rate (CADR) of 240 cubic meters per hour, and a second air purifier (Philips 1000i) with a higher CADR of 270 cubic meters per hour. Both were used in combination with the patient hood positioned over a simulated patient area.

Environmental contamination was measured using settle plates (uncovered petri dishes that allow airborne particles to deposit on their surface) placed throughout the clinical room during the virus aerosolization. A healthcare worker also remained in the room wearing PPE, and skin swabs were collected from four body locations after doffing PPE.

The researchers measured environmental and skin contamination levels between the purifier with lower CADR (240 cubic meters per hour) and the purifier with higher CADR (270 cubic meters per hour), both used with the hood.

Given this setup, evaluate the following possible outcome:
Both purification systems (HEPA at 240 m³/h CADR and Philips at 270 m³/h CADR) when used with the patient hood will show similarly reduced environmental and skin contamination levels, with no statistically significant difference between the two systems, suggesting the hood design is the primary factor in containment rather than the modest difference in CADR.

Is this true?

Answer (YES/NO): YES